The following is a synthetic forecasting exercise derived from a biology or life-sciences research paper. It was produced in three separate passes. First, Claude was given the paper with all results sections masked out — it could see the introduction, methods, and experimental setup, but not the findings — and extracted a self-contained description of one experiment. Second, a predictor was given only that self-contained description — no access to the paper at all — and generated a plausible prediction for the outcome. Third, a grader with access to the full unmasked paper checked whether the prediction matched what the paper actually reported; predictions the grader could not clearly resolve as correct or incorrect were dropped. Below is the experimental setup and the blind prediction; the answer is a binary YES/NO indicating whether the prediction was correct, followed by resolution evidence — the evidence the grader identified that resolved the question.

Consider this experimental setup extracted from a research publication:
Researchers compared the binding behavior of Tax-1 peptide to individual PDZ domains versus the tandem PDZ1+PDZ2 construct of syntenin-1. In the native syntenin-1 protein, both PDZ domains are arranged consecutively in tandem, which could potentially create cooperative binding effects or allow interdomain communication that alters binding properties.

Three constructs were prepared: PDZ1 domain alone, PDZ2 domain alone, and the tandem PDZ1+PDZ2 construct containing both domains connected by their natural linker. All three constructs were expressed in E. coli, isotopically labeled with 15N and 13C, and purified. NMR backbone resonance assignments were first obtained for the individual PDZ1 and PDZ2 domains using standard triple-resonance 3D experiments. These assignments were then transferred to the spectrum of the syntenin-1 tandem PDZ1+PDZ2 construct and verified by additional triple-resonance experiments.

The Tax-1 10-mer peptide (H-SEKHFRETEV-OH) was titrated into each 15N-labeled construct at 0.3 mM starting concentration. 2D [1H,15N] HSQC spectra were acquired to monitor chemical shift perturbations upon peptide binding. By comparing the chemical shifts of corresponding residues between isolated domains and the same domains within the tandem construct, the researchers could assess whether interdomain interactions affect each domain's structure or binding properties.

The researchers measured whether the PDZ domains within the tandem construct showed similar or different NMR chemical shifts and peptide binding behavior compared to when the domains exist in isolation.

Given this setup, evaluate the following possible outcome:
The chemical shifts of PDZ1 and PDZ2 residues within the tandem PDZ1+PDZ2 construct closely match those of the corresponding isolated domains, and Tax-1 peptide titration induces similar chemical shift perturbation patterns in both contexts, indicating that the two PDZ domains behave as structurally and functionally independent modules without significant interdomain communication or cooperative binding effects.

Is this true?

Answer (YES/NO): YES